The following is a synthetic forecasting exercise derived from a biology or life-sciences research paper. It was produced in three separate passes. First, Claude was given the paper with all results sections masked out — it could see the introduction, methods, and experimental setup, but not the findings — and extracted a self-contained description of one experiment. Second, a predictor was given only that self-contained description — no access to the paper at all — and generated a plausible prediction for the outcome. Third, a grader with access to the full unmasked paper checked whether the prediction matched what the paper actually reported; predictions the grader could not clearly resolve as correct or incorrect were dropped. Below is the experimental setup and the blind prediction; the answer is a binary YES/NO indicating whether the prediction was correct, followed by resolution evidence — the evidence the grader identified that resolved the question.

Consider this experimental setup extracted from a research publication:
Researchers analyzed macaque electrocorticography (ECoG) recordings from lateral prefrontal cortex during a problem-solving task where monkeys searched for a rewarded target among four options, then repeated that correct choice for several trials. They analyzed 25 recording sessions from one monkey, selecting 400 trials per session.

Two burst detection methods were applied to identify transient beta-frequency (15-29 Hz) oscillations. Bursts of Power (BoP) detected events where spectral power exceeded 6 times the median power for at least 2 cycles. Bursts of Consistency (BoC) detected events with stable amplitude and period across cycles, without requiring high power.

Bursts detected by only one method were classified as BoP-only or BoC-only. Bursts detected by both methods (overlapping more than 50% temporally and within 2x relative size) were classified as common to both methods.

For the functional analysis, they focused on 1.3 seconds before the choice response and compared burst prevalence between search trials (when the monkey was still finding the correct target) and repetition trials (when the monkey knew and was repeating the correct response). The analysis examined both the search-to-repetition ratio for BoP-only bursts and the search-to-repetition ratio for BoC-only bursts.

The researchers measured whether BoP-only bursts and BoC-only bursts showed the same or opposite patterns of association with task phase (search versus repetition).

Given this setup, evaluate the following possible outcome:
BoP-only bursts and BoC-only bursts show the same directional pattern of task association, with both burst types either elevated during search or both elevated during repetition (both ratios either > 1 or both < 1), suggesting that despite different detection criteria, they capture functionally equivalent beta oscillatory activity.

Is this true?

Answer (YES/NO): NO